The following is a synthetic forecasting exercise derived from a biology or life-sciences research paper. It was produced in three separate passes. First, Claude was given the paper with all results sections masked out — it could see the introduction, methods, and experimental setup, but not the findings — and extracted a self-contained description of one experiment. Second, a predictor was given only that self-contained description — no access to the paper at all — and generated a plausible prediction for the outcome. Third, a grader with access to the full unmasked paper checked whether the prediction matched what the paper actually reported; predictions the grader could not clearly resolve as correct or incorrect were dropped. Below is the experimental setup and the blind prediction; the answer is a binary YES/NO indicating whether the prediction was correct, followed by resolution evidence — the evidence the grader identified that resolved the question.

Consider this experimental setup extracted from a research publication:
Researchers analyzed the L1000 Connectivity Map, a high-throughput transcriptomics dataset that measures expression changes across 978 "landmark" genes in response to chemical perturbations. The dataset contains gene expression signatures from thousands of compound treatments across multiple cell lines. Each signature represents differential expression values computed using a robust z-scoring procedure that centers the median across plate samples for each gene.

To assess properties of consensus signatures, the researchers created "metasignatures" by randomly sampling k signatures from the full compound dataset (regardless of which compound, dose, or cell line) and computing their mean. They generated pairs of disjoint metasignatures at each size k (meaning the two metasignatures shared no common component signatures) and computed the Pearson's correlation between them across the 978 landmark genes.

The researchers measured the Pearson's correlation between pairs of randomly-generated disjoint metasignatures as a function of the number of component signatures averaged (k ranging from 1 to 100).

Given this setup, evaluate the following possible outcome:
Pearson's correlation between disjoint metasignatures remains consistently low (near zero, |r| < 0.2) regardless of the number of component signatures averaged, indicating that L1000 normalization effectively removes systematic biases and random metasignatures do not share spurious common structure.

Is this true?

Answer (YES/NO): NO